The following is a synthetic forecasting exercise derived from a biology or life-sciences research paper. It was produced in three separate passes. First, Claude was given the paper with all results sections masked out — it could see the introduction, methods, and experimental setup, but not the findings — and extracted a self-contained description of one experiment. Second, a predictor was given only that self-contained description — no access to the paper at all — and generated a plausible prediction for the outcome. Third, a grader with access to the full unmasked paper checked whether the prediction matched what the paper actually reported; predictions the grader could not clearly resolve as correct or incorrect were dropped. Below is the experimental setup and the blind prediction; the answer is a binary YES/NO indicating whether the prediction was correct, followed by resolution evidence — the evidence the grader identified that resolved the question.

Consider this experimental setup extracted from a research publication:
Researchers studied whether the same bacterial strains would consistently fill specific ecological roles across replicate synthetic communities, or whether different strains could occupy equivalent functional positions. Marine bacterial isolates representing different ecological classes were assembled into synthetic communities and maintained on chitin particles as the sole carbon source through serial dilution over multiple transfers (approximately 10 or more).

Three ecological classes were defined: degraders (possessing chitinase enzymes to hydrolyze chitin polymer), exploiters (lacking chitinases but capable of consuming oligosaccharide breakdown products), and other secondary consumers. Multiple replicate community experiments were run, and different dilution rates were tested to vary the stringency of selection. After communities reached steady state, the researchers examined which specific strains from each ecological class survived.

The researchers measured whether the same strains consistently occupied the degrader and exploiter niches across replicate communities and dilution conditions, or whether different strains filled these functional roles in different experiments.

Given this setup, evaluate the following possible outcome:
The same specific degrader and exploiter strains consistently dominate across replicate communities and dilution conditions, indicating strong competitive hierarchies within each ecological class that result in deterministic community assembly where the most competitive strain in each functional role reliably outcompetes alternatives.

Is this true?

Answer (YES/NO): NO